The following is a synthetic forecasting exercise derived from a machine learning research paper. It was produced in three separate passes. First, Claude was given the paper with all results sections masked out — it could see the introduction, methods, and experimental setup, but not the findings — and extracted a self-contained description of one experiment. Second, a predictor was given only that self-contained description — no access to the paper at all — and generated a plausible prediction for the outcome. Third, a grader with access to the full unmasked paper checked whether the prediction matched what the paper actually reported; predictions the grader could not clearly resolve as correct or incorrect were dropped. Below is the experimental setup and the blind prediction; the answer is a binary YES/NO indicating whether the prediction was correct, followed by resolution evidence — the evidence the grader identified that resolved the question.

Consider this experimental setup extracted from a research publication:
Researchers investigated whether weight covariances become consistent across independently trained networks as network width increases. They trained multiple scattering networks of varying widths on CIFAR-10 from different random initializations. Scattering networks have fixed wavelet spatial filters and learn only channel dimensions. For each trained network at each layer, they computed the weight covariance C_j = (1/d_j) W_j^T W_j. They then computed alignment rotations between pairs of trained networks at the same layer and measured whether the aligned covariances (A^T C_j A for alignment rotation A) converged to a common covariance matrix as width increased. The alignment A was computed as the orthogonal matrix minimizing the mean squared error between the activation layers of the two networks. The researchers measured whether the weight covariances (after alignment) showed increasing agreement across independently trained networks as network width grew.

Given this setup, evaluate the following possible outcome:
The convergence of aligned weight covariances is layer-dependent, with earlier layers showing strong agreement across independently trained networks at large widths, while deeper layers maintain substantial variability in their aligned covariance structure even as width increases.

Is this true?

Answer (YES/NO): NO